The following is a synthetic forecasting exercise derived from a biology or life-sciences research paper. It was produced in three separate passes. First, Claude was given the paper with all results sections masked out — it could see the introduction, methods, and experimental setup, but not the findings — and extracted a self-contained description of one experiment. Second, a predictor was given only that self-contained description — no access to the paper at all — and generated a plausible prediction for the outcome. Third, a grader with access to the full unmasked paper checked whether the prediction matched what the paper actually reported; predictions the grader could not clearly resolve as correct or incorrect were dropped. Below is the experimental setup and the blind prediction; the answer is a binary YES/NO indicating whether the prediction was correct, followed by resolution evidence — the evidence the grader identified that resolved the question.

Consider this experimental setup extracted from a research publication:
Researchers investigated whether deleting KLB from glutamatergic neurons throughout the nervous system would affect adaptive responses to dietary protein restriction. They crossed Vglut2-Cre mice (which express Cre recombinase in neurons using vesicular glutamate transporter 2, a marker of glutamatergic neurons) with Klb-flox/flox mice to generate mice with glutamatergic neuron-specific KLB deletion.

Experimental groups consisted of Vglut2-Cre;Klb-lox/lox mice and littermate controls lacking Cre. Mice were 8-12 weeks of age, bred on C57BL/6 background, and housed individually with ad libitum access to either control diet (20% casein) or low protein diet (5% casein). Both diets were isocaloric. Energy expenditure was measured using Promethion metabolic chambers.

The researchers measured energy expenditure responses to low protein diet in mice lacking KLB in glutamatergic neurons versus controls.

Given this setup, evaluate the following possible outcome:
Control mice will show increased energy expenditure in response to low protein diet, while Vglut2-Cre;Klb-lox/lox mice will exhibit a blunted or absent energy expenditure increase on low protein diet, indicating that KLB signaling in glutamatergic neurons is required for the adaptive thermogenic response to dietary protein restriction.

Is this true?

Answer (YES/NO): YES